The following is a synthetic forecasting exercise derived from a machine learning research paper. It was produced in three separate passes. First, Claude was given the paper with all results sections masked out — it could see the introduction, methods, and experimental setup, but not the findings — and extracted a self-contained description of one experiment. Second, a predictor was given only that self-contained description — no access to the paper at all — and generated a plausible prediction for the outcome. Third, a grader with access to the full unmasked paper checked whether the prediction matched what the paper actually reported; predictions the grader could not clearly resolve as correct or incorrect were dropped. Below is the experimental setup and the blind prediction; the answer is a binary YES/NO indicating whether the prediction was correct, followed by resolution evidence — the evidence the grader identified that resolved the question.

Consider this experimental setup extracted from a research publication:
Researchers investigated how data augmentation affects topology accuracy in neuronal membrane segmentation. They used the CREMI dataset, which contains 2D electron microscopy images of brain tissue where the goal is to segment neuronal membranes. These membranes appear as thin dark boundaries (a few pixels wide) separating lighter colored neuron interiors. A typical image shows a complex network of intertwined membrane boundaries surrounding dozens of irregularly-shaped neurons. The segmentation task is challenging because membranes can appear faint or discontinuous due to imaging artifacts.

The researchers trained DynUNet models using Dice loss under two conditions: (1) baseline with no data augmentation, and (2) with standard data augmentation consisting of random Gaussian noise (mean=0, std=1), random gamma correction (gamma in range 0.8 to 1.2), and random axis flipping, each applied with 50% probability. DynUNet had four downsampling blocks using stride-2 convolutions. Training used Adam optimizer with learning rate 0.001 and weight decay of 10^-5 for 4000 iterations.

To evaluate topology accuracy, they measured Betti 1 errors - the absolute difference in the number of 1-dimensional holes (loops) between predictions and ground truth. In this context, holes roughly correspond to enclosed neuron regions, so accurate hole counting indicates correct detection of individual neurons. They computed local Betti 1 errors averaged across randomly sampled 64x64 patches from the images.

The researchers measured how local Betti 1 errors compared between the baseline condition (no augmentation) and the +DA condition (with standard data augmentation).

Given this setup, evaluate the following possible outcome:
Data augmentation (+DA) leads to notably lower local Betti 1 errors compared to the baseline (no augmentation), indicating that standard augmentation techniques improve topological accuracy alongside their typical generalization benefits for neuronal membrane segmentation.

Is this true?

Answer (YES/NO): YES